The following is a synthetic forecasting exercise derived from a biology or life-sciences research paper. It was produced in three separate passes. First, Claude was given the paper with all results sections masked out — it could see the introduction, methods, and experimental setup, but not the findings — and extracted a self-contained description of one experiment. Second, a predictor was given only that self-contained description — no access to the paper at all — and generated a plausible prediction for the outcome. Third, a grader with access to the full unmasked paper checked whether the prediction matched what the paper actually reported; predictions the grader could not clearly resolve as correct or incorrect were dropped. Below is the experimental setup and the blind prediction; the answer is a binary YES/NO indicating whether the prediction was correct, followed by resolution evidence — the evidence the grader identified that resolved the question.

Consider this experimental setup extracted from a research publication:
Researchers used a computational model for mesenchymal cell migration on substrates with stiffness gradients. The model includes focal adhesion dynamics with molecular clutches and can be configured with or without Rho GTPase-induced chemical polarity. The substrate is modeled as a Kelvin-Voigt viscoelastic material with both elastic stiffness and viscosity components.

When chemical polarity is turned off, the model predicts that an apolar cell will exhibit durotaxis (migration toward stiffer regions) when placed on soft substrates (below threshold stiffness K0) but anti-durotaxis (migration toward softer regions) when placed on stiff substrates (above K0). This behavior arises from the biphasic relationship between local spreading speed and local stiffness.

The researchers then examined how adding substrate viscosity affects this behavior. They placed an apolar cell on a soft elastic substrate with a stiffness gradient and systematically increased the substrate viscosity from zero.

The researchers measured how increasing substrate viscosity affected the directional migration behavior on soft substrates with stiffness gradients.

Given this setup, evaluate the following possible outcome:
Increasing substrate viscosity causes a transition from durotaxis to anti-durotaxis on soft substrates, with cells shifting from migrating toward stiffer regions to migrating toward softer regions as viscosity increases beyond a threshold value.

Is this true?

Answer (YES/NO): YES